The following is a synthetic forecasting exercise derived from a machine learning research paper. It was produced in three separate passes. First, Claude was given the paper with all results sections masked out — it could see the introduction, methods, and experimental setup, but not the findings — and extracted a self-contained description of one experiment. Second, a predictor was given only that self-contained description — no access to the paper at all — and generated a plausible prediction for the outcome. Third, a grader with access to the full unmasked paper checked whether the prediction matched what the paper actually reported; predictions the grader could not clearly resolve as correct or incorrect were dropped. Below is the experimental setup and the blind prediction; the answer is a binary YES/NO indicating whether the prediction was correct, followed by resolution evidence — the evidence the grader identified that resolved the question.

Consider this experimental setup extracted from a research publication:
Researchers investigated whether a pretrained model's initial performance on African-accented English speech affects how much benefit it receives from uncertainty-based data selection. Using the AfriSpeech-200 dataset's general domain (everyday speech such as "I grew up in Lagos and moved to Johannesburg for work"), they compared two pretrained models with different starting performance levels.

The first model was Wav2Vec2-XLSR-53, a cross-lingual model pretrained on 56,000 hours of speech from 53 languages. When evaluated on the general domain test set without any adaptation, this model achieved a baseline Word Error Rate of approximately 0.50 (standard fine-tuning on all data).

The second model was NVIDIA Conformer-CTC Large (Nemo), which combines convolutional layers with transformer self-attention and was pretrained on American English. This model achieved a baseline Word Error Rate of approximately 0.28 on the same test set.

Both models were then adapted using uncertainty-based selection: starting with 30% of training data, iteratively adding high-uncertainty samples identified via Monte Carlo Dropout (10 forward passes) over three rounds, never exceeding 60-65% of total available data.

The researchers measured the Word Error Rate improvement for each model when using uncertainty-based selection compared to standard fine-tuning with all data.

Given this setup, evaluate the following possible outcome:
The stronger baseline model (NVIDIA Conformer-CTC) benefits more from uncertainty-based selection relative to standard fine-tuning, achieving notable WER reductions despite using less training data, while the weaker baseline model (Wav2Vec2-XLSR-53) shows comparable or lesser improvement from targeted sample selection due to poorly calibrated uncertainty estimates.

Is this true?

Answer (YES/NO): NO